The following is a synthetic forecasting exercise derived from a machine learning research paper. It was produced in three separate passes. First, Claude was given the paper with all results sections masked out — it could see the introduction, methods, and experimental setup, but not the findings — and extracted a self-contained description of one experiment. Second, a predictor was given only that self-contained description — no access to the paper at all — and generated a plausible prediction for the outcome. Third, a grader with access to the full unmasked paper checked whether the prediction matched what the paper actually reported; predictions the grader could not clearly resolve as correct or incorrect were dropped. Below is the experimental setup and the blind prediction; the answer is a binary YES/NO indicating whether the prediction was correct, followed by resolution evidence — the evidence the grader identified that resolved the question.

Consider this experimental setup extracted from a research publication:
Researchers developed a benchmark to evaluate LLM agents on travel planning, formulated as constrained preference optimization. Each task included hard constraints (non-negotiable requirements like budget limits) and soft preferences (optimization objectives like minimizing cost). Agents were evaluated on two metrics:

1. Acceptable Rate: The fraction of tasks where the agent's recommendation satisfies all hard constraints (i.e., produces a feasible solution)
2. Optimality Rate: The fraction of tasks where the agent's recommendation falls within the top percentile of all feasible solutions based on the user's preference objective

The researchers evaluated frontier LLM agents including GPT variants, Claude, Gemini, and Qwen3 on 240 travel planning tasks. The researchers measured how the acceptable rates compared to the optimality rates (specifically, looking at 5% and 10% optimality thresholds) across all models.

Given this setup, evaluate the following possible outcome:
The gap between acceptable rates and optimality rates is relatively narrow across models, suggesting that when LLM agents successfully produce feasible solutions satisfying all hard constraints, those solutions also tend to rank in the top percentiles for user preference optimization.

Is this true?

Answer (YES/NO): NO